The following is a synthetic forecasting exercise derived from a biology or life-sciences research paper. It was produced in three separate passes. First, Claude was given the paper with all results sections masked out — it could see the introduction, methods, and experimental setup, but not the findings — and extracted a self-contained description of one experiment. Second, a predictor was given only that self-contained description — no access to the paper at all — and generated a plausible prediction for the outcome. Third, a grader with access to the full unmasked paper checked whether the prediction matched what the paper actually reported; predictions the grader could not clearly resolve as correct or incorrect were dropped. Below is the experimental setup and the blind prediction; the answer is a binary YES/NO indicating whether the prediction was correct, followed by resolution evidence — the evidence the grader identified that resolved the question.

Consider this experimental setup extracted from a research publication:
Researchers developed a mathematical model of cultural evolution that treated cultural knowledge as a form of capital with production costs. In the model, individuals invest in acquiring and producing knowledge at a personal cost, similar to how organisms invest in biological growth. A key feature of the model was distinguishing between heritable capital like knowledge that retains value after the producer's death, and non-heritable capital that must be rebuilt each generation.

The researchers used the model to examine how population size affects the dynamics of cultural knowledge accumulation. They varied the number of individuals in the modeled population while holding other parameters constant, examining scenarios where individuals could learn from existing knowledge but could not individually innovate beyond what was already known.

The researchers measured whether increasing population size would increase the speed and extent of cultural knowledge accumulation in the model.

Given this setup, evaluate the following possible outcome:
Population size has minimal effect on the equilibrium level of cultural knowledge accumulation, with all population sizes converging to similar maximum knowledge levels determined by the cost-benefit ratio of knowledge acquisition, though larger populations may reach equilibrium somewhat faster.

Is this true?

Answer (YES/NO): NO